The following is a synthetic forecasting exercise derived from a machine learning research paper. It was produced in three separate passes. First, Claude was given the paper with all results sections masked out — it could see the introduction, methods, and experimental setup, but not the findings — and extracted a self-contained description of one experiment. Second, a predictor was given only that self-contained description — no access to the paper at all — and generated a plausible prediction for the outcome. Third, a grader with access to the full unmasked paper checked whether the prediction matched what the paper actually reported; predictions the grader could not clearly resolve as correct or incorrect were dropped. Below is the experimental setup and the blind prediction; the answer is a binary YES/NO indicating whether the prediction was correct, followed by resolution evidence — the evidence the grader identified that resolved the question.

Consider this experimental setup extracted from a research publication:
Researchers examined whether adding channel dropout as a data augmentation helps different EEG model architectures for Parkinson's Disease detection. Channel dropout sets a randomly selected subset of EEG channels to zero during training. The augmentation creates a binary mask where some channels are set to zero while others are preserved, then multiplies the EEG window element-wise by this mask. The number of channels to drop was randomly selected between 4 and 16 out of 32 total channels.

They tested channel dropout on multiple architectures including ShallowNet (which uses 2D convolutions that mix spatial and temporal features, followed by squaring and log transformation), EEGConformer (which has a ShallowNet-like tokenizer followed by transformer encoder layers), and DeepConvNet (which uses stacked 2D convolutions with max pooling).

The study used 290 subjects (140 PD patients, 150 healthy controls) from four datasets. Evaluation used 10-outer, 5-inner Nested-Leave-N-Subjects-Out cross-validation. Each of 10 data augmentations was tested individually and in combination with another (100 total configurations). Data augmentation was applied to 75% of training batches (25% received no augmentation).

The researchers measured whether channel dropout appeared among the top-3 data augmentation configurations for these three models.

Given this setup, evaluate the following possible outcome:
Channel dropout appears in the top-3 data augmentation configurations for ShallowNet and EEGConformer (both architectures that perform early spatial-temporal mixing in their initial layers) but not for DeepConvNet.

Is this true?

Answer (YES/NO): NO